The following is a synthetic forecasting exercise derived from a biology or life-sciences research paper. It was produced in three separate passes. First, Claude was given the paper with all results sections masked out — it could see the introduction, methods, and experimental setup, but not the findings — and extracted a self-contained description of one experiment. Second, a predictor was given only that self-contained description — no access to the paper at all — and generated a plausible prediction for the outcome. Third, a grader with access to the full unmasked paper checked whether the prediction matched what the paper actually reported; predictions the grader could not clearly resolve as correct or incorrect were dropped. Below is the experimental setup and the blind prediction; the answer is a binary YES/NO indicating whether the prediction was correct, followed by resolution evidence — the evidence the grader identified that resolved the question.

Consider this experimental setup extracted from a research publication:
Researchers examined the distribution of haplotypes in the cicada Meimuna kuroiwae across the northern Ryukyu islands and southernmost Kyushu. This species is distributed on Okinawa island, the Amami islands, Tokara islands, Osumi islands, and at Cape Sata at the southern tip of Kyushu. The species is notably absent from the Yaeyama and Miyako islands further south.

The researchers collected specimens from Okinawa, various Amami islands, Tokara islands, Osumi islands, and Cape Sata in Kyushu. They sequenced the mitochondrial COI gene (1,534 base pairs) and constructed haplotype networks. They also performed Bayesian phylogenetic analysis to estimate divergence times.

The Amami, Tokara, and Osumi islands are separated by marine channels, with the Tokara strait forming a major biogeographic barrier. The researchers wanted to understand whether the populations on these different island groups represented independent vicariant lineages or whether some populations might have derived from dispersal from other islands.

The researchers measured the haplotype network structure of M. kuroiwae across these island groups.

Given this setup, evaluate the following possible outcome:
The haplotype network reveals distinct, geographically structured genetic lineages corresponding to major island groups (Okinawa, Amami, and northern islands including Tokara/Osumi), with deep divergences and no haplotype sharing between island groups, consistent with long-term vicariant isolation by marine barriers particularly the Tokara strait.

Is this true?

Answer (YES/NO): NO